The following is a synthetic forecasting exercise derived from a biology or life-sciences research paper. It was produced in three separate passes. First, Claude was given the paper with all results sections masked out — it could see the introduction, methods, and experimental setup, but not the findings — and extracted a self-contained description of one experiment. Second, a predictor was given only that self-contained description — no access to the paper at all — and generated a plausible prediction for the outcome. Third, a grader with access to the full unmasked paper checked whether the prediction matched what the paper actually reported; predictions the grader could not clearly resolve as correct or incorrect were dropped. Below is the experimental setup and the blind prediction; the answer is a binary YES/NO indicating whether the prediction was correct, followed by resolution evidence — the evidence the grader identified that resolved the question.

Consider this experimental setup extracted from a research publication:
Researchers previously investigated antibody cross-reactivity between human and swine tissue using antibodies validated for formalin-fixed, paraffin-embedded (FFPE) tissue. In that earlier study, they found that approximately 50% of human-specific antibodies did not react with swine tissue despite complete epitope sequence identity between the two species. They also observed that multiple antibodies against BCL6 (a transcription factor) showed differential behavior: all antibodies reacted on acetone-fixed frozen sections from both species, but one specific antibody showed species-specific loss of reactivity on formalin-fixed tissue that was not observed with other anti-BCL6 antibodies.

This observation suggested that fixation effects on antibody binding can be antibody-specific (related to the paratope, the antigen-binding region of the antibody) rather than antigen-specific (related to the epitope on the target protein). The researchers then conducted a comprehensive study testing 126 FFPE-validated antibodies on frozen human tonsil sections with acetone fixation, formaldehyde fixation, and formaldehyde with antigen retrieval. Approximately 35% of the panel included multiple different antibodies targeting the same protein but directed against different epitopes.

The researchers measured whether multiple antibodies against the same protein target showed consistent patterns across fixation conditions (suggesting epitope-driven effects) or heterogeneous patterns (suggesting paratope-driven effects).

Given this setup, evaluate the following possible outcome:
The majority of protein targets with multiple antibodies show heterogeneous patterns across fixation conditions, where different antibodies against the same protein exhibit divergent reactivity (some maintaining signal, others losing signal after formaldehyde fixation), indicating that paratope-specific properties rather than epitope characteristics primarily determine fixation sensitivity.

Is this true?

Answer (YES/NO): YES